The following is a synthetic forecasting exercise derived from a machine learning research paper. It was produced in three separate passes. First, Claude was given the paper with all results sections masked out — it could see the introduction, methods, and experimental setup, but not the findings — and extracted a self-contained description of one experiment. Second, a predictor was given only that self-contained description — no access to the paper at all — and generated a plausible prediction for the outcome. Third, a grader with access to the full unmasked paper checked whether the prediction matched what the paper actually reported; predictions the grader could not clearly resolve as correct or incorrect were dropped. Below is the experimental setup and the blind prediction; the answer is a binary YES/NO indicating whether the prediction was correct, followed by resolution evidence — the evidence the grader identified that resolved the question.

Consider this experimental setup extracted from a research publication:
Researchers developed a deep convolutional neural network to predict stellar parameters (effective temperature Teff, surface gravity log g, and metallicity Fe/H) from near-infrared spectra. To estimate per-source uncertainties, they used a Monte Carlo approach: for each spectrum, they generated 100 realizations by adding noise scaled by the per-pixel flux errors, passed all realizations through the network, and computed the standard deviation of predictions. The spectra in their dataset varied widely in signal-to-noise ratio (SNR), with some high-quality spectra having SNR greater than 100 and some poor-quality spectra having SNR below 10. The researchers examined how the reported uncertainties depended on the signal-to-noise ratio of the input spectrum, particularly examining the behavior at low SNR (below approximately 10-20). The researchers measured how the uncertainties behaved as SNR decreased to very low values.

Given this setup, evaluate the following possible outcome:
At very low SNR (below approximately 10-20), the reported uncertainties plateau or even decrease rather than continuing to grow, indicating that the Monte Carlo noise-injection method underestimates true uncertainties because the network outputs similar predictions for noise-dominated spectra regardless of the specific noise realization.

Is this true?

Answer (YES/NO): YES